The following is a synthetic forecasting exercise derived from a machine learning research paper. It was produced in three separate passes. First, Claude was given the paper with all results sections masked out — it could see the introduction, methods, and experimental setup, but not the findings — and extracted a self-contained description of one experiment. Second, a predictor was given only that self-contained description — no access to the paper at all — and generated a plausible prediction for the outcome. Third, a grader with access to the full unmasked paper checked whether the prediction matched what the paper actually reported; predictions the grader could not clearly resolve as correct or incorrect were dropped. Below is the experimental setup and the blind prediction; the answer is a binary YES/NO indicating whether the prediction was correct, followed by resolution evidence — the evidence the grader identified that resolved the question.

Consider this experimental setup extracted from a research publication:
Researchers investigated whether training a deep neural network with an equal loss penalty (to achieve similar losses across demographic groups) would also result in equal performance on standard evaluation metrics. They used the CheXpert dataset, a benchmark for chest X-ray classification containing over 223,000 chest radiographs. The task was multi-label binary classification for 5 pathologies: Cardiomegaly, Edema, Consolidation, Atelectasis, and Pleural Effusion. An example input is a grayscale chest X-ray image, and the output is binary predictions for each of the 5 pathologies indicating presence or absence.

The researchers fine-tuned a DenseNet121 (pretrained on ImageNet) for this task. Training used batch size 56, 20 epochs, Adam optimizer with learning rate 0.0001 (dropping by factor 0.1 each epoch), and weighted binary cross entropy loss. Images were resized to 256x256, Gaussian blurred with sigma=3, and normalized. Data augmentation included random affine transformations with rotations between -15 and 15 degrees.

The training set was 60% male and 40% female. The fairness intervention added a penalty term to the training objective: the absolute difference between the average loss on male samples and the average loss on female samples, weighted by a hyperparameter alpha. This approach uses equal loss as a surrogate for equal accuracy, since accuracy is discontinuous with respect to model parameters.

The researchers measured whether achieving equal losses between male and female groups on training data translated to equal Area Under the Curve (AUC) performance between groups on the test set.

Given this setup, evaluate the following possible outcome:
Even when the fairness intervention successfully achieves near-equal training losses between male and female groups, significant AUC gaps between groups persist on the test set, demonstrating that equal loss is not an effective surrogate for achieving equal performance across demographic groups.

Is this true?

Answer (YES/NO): NO